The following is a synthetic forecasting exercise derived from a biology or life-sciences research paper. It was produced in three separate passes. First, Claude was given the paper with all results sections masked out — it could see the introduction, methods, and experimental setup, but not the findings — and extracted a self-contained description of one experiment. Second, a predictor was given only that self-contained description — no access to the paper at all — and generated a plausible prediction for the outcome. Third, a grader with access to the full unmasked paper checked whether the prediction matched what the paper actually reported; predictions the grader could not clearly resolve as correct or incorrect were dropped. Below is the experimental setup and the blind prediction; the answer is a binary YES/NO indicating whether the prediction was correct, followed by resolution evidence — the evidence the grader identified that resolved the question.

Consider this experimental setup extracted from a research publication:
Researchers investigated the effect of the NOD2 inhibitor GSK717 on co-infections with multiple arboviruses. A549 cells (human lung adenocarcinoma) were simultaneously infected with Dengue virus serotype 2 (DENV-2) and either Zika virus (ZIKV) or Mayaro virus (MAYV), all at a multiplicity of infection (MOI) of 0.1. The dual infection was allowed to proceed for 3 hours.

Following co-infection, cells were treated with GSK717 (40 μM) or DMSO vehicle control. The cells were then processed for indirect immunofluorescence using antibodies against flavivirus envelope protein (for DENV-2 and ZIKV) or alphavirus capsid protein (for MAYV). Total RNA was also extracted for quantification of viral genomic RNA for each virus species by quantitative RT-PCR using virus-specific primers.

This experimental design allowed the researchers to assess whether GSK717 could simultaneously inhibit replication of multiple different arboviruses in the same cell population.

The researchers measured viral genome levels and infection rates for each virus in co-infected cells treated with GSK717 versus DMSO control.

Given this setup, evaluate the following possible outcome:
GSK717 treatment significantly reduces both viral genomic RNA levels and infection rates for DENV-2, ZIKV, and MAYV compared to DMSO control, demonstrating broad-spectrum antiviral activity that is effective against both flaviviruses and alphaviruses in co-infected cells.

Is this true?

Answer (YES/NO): YES